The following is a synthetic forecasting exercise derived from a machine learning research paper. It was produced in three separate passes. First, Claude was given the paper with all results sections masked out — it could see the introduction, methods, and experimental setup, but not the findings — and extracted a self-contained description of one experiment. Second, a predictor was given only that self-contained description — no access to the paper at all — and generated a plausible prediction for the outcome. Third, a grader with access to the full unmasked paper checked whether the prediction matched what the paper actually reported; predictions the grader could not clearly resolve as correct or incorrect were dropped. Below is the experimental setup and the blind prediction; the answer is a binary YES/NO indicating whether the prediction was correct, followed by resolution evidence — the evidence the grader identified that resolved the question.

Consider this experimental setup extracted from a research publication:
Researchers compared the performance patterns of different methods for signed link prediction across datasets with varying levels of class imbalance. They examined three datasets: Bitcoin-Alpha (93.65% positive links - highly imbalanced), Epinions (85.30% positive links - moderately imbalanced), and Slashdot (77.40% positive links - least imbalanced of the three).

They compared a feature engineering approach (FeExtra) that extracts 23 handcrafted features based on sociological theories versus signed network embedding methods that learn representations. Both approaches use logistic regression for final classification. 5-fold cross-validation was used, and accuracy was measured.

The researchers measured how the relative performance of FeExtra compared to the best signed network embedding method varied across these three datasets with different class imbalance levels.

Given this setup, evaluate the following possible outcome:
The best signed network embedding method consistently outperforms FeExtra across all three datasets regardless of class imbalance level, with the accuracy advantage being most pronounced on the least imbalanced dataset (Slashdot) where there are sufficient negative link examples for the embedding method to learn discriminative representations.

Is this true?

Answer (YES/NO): NO